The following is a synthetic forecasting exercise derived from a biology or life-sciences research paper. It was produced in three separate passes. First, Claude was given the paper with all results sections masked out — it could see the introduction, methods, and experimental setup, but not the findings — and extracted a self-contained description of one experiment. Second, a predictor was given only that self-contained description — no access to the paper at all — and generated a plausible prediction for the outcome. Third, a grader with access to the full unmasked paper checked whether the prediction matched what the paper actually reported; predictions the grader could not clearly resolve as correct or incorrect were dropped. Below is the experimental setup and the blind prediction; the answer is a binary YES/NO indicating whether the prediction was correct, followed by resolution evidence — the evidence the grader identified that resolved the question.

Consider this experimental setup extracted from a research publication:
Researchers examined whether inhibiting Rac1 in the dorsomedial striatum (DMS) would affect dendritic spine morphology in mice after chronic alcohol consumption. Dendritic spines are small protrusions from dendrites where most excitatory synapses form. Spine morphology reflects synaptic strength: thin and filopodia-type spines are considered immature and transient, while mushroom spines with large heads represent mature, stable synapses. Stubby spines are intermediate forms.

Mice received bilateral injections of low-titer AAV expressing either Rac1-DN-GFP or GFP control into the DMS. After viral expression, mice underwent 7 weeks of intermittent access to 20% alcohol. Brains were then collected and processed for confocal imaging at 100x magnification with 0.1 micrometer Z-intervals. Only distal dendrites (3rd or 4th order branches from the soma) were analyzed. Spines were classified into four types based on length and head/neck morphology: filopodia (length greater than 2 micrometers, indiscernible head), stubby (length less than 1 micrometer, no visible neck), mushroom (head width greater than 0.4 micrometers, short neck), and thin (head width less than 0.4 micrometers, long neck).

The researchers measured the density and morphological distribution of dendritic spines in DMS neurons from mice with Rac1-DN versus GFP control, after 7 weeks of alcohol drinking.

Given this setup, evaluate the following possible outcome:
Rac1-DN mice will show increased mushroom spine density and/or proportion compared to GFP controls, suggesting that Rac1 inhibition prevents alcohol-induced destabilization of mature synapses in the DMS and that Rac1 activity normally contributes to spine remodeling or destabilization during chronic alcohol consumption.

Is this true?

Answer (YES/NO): NO